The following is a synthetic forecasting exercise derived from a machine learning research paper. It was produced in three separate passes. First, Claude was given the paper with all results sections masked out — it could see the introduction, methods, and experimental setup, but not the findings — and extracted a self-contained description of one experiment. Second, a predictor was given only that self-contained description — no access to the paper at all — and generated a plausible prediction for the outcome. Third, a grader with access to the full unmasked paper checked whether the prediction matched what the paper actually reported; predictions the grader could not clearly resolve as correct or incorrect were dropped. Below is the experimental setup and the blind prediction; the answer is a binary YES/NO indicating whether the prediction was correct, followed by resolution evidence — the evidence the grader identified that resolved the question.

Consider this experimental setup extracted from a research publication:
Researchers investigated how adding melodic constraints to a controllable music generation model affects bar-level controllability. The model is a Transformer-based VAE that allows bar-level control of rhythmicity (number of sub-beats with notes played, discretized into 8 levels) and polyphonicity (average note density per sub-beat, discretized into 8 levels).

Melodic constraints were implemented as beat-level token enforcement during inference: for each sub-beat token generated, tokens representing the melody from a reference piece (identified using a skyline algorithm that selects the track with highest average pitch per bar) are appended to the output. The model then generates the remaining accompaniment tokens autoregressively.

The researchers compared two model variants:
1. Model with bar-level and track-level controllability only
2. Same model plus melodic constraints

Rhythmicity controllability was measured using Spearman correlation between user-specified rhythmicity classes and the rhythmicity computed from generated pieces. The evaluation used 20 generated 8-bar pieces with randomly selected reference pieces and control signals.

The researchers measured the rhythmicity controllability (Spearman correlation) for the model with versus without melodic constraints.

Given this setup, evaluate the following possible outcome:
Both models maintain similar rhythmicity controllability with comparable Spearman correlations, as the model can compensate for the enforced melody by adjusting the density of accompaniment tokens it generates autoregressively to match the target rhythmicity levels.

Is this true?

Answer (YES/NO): NO